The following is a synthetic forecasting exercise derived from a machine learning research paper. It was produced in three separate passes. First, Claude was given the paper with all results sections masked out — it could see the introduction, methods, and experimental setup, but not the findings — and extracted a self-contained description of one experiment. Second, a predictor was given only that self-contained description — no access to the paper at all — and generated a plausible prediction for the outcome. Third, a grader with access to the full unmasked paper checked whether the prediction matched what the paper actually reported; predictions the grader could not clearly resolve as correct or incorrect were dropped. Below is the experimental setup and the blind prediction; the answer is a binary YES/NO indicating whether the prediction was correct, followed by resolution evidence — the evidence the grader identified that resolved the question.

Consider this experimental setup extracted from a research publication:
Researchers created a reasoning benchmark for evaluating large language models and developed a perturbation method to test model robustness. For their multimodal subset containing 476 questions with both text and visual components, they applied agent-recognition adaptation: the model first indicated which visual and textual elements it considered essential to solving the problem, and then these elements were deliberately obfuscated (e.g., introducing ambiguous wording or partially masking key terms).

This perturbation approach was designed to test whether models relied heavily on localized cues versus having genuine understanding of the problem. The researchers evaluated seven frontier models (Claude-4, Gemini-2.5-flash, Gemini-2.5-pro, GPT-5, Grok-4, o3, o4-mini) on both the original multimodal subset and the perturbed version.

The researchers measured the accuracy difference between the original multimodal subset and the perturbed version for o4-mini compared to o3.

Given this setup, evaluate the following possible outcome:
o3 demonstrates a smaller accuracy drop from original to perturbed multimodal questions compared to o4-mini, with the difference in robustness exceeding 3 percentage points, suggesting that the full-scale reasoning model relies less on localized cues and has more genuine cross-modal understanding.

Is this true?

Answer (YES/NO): NO